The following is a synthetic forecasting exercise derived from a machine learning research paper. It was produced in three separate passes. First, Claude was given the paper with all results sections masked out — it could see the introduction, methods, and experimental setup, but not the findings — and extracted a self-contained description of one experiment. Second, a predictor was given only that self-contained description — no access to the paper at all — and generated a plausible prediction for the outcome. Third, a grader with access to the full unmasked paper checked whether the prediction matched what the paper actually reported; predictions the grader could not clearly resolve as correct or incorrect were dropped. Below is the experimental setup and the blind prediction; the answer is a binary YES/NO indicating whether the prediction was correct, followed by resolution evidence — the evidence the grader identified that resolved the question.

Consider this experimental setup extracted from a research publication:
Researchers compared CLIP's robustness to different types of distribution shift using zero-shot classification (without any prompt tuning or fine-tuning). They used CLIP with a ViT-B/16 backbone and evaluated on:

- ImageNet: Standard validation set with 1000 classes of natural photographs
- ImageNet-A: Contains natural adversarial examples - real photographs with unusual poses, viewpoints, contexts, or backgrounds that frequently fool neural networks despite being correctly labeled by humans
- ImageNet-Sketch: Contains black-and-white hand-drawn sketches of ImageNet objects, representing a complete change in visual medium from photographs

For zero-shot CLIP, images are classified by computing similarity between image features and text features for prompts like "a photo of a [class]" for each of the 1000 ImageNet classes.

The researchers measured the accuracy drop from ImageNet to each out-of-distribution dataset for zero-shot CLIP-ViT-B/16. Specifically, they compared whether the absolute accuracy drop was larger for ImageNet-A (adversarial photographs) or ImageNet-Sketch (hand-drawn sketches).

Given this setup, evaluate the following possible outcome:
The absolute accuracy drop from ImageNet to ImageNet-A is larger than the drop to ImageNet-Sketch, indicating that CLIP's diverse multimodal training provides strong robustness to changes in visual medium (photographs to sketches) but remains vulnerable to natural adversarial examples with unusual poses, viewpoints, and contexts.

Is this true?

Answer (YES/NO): NO